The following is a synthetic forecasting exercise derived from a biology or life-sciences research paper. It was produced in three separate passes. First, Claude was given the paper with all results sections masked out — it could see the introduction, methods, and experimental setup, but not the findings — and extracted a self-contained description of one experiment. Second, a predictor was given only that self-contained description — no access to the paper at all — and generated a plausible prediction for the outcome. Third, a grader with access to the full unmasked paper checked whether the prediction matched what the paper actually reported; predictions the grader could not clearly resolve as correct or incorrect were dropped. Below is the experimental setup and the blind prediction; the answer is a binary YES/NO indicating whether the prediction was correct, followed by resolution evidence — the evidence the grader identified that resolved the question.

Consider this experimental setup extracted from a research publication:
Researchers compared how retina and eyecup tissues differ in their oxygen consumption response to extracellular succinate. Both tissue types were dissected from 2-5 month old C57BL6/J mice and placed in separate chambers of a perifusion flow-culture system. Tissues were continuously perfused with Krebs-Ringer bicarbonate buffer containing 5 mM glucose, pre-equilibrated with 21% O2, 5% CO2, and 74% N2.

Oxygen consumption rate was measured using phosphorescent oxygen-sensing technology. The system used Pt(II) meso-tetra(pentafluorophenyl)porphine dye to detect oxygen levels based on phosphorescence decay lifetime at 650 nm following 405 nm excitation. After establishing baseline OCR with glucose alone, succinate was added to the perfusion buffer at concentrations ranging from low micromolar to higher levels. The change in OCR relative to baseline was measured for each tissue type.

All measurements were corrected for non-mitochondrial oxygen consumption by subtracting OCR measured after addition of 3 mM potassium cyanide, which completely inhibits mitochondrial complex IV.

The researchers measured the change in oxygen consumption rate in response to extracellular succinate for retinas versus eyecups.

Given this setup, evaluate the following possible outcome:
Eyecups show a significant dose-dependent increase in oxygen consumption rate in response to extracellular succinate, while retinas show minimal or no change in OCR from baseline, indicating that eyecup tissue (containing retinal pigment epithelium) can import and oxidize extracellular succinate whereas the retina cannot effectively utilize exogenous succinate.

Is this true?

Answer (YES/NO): YES